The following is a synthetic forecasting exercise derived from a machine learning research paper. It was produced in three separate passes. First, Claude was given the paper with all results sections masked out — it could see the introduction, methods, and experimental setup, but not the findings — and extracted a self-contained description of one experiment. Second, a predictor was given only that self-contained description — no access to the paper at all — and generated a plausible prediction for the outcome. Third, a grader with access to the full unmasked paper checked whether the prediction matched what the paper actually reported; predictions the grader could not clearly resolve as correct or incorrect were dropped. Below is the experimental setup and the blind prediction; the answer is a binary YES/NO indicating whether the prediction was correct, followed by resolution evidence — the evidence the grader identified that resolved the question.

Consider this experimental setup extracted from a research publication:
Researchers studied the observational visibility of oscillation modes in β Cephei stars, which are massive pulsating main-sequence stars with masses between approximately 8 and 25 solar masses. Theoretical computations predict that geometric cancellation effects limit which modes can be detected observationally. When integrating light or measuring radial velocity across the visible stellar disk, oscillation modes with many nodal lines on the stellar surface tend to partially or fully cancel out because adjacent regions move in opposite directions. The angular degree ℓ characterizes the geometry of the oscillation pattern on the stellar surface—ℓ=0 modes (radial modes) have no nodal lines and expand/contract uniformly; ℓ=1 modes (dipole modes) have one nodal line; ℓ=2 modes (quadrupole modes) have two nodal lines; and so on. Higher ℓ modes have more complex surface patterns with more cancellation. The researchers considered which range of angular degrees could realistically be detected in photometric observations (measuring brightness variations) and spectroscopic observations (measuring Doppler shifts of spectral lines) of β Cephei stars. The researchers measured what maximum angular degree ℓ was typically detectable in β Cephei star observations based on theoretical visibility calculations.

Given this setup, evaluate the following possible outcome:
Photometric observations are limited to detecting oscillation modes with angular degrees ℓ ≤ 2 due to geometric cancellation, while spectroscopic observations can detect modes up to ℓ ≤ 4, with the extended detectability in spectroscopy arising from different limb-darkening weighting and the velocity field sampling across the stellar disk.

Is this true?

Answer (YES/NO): NO